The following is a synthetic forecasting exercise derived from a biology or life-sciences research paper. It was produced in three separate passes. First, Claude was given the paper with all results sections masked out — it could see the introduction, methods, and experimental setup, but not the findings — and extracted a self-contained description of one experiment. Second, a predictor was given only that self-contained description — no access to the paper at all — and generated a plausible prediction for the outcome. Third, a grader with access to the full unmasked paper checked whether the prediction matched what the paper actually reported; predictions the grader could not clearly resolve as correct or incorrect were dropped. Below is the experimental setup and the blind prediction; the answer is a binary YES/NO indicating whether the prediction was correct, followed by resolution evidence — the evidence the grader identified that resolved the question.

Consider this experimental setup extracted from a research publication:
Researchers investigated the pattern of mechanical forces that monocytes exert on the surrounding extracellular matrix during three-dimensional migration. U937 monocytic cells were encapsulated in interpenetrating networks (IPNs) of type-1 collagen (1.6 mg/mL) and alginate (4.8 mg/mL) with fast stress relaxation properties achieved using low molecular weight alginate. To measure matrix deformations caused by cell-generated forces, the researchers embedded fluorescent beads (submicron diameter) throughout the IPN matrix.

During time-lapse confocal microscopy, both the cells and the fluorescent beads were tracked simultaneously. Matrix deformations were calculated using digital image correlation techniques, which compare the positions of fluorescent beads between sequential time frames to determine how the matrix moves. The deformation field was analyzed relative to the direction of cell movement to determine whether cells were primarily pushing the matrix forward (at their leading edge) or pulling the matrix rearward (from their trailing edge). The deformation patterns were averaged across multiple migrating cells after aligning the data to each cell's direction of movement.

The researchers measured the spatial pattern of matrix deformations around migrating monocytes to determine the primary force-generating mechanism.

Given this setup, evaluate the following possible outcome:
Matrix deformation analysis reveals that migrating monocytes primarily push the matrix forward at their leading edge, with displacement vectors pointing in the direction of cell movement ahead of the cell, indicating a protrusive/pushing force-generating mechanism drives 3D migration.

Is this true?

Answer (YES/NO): YES